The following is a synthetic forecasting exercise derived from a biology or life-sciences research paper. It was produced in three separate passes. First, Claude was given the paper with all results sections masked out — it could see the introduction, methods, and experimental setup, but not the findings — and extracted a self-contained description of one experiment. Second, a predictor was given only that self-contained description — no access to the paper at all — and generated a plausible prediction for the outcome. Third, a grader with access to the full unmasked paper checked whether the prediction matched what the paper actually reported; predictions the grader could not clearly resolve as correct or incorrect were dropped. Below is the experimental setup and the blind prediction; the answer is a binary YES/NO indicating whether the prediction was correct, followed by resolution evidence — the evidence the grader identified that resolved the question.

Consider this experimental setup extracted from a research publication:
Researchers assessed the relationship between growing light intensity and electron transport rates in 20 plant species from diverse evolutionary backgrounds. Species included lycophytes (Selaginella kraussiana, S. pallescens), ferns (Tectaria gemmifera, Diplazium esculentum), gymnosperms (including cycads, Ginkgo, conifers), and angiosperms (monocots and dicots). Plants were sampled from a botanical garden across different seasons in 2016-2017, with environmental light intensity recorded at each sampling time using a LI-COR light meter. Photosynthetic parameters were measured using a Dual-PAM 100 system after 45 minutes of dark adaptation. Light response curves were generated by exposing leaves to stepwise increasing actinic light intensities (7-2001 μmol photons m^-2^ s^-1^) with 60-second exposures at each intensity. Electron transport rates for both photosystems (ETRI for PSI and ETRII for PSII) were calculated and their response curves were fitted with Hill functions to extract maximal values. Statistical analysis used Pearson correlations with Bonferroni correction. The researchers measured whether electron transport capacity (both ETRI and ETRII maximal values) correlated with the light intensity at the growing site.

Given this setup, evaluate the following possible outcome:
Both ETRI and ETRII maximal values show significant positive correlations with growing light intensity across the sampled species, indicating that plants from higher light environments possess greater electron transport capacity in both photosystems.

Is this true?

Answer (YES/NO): YES